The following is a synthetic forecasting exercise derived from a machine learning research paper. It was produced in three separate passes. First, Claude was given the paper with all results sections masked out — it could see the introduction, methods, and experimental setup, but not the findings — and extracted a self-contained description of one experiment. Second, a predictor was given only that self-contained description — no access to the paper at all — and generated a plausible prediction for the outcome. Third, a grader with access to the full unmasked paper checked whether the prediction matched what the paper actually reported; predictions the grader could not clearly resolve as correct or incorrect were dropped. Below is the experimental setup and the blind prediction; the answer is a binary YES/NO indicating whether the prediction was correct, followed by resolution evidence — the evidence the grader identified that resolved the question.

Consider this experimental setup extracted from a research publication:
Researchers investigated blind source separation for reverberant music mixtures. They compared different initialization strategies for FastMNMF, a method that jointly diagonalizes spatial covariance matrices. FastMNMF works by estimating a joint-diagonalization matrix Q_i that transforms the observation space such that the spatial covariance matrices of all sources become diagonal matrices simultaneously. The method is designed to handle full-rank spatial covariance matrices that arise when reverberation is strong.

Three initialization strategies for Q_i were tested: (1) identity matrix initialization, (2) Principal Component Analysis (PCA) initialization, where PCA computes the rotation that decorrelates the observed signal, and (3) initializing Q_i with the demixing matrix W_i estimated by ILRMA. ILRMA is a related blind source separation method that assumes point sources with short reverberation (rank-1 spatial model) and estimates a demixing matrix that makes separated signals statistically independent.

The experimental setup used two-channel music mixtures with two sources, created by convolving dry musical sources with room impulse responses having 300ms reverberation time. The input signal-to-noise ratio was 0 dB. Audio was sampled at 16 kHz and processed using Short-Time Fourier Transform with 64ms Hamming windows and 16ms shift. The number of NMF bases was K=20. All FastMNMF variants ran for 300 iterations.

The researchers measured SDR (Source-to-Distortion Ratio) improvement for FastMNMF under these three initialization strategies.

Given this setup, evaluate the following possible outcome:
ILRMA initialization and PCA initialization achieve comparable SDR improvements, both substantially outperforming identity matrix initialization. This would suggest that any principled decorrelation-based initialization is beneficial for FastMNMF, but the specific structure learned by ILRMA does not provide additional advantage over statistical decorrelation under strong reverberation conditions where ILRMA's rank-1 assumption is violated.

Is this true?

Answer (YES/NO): NO